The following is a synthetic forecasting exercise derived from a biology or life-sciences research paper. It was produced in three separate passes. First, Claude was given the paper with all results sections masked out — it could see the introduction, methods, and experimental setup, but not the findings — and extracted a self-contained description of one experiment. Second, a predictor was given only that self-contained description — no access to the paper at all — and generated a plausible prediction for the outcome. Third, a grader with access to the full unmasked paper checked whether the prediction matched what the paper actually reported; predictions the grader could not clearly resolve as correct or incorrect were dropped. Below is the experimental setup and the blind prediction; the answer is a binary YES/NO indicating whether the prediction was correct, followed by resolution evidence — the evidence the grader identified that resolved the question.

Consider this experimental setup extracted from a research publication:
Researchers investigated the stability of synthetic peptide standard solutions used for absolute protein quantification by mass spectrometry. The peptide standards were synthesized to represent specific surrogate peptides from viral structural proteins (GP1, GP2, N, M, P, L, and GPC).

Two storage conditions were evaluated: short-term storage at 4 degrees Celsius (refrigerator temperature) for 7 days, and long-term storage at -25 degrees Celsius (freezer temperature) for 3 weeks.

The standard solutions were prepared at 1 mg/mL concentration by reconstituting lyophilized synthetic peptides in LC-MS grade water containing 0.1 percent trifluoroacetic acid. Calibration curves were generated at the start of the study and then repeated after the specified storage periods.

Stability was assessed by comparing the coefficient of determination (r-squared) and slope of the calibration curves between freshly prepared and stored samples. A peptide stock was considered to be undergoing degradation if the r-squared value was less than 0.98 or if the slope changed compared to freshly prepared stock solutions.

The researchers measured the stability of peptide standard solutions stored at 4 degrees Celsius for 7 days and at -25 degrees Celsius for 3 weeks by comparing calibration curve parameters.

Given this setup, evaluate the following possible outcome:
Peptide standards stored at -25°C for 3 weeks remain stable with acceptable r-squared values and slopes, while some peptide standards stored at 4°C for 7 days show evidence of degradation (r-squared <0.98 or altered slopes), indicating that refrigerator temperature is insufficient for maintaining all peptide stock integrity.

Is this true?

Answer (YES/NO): YES